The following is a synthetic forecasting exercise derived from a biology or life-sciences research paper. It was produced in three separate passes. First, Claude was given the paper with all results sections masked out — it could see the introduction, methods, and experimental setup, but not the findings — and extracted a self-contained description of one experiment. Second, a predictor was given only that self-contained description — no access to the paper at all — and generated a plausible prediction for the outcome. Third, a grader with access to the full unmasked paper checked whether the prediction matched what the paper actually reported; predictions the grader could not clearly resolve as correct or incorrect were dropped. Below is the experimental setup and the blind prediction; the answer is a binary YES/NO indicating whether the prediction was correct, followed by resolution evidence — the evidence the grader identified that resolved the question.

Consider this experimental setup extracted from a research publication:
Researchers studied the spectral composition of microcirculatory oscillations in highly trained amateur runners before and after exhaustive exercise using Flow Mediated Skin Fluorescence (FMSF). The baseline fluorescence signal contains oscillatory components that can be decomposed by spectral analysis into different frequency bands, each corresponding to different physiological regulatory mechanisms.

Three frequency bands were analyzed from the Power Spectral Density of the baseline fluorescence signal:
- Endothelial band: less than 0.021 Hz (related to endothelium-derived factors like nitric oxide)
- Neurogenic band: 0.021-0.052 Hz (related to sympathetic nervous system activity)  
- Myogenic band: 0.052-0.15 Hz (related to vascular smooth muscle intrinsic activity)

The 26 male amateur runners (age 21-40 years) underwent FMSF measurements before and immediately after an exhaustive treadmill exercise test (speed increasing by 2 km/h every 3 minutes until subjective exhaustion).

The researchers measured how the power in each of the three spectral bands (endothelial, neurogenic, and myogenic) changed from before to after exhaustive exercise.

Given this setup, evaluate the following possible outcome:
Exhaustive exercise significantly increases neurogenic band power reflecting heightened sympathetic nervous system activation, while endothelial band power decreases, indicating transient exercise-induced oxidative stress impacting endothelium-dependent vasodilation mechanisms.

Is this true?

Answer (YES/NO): NO